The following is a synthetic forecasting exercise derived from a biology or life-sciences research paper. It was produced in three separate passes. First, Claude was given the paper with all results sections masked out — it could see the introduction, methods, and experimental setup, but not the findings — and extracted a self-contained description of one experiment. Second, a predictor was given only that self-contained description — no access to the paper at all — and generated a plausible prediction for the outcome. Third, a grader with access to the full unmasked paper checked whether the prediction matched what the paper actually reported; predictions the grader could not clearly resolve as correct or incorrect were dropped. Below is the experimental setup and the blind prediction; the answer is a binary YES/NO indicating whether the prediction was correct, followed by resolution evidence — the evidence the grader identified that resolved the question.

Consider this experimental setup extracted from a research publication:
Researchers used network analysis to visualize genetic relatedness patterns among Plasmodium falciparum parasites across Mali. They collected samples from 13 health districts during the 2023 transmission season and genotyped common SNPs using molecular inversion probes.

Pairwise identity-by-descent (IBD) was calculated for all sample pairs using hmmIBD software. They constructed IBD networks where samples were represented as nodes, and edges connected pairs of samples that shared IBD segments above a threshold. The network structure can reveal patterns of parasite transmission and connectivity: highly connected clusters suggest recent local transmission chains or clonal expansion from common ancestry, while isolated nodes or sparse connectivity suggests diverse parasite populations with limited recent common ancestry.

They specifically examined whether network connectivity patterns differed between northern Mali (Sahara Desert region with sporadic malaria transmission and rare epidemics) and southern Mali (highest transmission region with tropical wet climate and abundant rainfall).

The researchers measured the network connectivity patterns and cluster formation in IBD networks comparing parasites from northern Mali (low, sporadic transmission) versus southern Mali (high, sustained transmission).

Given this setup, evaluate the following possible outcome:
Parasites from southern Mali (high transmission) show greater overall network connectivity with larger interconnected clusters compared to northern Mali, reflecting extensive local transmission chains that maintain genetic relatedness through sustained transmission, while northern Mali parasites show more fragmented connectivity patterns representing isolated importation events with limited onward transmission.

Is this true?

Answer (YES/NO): NO